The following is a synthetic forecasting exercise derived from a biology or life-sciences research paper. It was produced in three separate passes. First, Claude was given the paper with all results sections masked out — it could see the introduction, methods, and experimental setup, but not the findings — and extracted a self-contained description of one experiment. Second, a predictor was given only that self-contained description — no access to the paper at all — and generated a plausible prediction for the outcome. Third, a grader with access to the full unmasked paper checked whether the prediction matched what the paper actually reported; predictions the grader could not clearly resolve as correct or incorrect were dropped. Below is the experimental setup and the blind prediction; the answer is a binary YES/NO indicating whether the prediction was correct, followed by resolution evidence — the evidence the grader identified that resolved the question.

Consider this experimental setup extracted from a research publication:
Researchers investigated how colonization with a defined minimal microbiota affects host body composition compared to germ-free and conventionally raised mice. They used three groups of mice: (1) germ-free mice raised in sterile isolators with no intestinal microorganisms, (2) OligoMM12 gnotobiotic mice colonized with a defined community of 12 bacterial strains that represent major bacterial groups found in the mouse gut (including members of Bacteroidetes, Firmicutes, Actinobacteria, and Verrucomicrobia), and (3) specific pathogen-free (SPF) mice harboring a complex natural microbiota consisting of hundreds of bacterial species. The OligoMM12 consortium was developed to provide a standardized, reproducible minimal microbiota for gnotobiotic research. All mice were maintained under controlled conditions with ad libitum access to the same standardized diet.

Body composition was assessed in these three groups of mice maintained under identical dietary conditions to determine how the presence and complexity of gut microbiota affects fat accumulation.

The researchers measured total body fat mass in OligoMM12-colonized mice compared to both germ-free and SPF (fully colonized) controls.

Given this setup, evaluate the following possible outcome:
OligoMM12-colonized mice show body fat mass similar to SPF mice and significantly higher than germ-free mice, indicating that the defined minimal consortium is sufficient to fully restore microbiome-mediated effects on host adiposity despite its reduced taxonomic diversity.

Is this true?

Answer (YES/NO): NO